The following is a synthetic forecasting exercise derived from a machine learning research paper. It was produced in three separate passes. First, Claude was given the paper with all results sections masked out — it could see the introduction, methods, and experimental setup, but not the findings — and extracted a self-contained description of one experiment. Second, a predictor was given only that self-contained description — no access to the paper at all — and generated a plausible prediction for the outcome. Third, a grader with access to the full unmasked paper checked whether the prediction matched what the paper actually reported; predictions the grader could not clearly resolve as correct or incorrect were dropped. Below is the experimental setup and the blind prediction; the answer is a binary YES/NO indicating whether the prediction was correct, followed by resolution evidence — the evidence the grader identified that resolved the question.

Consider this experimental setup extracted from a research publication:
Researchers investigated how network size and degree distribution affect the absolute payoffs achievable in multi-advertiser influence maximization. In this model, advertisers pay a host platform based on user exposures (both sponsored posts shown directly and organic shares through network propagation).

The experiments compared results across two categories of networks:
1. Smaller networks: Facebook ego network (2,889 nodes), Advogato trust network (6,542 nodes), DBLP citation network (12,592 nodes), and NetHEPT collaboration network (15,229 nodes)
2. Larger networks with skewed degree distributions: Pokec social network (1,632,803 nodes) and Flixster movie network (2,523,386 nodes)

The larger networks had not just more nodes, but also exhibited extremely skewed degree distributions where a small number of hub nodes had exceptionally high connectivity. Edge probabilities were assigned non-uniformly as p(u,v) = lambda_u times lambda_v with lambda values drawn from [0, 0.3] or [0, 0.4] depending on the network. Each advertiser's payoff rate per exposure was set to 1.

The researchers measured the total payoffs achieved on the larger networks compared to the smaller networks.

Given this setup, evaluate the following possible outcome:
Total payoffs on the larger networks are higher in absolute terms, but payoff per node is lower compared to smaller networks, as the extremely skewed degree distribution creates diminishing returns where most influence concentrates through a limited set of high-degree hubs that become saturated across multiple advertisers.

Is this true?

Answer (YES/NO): NO